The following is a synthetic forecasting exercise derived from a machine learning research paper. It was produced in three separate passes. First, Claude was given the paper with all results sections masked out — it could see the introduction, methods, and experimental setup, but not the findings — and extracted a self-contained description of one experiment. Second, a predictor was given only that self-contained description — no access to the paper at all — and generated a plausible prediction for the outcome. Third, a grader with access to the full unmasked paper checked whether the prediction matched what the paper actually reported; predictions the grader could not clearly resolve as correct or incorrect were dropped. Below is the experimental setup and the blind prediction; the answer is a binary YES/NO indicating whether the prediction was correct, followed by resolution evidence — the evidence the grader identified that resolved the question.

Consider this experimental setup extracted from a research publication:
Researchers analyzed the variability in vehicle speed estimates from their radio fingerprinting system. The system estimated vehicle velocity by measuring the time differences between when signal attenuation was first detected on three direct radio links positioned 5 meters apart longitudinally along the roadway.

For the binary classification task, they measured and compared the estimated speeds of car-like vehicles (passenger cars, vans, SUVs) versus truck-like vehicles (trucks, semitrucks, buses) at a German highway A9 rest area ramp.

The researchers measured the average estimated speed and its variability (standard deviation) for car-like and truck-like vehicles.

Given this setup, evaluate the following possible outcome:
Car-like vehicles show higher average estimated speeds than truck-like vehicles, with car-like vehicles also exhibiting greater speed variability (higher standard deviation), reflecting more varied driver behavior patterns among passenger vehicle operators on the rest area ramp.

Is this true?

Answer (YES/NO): YES